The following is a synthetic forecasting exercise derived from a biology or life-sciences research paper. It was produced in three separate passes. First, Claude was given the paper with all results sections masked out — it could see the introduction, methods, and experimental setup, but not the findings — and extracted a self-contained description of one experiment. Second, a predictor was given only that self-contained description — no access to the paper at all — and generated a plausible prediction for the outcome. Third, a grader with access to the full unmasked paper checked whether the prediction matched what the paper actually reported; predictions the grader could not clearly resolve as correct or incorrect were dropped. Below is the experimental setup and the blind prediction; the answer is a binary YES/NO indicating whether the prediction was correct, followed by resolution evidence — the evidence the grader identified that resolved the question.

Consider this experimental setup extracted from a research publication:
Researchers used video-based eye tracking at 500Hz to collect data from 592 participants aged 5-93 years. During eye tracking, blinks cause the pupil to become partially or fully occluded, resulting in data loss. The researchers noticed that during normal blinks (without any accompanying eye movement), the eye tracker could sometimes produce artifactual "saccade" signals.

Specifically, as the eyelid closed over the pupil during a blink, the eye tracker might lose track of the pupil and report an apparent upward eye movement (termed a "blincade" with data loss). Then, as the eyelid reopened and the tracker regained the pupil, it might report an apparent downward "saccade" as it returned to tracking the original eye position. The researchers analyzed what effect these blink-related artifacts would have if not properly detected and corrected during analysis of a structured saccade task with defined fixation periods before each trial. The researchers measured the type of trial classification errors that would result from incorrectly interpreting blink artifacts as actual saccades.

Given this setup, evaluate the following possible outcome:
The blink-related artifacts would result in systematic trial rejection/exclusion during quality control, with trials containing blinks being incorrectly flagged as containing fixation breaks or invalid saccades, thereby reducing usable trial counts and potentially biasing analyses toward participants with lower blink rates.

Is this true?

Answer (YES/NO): NO